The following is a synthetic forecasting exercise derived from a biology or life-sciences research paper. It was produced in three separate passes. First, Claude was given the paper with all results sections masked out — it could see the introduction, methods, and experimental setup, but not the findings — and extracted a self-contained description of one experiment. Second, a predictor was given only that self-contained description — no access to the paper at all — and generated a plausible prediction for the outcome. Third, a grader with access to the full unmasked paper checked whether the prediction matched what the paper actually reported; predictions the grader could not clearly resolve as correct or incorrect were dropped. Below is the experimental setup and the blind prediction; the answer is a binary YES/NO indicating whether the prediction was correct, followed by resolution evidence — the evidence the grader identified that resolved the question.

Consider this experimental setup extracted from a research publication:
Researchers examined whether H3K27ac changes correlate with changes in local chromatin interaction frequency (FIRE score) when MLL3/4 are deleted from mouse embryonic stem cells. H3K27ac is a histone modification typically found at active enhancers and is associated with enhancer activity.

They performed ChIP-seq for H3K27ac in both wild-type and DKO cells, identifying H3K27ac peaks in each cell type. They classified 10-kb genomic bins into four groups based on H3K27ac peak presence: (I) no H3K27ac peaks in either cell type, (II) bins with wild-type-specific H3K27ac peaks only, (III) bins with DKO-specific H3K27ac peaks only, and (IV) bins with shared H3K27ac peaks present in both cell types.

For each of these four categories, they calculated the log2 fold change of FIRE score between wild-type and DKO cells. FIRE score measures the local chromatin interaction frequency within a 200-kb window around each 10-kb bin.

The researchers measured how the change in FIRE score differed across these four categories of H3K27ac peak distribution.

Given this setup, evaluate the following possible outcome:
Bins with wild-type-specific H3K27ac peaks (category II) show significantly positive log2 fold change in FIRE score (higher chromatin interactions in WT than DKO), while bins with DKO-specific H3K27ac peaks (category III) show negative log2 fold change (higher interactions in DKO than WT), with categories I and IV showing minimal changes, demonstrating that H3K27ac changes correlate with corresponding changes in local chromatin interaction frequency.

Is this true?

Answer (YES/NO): NO